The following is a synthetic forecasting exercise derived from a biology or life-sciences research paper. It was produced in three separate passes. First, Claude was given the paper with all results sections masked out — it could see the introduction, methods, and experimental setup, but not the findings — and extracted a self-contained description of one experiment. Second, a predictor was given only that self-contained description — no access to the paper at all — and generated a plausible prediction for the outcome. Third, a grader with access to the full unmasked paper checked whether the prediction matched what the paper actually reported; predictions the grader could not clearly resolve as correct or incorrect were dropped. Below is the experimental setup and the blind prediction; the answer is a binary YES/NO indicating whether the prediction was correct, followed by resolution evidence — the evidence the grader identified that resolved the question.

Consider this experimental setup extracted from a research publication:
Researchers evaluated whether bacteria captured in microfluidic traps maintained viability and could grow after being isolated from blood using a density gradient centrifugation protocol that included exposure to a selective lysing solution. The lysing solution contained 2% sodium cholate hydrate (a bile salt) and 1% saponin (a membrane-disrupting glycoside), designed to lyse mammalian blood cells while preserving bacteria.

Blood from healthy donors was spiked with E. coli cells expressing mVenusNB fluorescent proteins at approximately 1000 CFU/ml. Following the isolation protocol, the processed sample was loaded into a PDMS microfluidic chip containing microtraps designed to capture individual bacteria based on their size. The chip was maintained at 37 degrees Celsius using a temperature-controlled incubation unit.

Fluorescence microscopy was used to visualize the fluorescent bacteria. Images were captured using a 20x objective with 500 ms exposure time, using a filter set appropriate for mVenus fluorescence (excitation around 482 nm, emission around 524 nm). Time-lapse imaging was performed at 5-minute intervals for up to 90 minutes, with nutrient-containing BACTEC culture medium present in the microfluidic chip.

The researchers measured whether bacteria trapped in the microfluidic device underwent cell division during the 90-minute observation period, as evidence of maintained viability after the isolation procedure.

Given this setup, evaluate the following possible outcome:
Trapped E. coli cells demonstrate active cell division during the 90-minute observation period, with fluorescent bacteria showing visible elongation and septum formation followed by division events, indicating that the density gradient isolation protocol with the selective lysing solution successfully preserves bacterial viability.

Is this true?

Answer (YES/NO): YES